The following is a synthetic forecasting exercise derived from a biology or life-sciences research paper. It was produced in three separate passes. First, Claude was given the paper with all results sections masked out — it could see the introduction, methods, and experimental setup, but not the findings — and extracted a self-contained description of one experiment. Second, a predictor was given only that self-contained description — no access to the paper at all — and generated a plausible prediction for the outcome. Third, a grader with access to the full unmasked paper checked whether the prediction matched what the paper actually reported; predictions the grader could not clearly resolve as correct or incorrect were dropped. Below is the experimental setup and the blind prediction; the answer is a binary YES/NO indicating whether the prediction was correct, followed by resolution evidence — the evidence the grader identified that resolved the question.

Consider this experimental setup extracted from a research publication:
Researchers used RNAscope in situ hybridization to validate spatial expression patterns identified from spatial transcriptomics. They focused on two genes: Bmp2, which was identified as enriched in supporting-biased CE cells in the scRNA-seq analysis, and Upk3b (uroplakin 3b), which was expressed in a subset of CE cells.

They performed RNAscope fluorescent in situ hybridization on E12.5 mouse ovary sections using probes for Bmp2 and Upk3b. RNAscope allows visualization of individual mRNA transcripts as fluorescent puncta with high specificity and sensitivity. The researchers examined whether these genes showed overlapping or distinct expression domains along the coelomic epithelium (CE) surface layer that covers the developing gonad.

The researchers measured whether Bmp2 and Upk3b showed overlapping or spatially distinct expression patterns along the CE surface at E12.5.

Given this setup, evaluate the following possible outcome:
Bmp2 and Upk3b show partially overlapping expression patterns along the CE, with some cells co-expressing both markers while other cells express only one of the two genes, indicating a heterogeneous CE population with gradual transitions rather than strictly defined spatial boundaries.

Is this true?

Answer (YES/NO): YES